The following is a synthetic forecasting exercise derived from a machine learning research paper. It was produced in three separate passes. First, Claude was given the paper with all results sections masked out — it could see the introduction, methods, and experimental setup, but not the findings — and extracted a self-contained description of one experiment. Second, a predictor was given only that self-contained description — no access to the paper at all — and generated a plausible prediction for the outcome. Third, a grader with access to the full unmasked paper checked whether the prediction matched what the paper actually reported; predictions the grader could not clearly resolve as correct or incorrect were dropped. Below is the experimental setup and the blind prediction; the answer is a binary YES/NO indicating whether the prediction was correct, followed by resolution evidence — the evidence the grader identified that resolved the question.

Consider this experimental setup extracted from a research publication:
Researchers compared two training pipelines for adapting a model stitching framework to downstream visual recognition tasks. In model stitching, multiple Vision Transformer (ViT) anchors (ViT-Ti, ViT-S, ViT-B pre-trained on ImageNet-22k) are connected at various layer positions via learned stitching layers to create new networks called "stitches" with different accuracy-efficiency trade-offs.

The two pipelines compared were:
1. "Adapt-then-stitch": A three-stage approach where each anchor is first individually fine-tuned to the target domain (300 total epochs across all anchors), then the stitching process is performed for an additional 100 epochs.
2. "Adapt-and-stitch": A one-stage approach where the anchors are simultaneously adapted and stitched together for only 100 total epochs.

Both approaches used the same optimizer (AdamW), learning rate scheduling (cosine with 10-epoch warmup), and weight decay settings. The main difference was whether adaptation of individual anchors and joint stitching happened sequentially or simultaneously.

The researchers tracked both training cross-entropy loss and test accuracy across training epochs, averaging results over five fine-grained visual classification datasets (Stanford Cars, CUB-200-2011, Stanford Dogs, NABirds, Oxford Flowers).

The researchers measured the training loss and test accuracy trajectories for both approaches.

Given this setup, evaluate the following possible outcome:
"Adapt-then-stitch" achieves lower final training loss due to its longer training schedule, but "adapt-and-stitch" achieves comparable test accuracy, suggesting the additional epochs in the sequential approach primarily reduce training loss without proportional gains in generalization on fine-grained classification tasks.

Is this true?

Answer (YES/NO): NO